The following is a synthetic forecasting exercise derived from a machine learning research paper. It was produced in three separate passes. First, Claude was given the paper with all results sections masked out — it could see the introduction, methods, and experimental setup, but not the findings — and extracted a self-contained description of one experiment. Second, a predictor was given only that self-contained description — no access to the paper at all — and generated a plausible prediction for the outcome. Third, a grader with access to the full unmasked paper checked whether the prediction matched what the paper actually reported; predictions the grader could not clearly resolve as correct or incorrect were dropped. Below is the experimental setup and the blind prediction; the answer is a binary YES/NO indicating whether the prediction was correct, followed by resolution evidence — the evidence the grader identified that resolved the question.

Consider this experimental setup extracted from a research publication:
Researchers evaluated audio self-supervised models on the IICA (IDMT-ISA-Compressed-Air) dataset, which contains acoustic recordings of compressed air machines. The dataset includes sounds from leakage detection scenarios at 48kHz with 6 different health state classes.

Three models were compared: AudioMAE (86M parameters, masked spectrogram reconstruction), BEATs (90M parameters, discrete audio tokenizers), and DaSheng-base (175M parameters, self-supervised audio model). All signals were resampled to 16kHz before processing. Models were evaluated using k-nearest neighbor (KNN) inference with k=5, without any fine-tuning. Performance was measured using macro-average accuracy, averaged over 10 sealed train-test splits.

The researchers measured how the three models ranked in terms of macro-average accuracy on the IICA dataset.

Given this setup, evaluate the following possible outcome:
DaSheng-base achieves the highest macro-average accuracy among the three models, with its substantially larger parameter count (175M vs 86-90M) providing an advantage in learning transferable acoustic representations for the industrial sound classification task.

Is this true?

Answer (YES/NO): NO